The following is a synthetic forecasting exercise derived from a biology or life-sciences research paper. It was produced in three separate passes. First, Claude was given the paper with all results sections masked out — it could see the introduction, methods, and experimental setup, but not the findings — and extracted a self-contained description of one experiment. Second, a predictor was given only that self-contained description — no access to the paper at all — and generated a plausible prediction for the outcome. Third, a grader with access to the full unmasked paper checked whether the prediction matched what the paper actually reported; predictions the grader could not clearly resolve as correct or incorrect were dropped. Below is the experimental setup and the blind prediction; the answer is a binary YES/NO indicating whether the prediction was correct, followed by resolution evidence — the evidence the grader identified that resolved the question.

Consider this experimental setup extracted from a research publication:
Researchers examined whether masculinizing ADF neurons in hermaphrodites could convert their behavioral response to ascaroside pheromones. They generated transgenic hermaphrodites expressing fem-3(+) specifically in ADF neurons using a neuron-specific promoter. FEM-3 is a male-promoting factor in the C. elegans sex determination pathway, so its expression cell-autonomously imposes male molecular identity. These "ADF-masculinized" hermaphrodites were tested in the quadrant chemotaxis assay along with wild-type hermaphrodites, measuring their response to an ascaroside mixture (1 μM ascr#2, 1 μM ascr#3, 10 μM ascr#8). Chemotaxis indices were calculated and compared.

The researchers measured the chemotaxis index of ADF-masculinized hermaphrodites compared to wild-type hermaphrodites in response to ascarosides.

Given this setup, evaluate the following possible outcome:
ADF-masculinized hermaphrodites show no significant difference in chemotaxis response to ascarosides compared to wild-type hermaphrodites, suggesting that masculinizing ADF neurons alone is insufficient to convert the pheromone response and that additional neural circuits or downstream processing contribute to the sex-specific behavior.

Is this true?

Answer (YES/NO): NO